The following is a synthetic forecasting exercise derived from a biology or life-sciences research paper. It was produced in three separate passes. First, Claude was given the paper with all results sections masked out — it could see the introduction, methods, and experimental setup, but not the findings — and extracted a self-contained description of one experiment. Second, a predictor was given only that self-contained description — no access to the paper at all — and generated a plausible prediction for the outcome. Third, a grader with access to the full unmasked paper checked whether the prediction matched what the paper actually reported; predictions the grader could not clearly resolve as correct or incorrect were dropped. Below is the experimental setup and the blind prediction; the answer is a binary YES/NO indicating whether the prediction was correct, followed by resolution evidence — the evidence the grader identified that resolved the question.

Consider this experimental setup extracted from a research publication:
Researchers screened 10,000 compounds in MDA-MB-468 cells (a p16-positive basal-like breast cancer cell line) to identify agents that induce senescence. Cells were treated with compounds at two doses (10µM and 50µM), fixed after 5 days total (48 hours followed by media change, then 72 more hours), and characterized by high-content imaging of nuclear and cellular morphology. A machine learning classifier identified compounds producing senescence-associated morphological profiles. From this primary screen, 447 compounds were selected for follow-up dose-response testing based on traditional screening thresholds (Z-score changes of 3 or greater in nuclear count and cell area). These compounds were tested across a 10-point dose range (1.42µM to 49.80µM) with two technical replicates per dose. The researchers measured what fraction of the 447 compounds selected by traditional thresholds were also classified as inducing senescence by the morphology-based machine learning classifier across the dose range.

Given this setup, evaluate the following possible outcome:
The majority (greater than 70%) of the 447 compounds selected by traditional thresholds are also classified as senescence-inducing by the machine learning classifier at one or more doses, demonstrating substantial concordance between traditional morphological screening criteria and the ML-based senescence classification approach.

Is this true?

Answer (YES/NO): NO